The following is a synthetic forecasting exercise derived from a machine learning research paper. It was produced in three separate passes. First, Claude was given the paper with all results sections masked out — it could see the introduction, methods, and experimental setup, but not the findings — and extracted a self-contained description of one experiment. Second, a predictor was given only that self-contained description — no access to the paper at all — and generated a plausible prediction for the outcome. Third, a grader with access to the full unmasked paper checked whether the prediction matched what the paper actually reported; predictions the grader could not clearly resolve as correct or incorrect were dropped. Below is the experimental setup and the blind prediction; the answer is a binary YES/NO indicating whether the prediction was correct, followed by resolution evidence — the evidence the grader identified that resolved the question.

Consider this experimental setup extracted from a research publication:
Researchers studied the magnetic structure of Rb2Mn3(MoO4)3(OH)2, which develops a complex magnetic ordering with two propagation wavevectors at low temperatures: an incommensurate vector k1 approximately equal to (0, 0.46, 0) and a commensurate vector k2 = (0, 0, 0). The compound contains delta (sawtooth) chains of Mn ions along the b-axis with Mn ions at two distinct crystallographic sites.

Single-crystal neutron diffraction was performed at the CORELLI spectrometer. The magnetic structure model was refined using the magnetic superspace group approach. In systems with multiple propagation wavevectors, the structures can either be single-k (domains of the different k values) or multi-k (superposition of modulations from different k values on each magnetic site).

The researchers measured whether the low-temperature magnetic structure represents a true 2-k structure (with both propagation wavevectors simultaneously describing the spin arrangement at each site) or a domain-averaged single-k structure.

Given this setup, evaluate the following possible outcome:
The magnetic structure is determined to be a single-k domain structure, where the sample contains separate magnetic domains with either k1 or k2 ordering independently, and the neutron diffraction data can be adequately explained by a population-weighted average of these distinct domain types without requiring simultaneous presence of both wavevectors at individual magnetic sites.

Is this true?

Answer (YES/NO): NO